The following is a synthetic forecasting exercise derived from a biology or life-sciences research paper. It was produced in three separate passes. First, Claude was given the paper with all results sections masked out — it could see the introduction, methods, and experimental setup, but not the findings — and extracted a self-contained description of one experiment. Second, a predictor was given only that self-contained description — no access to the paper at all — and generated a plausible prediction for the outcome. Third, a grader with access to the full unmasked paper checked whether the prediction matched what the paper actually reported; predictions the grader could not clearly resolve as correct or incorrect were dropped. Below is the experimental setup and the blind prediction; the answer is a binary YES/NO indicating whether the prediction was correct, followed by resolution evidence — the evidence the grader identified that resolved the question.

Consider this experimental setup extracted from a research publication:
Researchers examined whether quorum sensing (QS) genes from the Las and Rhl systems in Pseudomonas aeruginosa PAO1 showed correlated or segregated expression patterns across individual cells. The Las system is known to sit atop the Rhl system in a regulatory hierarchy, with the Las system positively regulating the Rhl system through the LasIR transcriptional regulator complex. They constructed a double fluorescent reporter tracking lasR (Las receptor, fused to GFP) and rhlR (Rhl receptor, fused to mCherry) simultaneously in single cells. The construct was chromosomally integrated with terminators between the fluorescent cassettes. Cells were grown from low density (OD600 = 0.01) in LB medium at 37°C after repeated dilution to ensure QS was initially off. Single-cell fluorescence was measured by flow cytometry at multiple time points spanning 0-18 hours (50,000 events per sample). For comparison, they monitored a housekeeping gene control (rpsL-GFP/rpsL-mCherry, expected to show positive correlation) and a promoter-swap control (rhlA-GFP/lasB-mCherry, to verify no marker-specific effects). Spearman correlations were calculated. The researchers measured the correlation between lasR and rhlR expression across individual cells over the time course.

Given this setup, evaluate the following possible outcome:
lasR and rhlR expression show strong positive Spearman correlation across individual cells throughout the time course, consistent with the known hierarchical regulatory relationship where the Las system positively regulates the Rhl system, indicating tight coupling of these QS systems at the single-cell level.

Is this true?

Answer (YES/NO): NO